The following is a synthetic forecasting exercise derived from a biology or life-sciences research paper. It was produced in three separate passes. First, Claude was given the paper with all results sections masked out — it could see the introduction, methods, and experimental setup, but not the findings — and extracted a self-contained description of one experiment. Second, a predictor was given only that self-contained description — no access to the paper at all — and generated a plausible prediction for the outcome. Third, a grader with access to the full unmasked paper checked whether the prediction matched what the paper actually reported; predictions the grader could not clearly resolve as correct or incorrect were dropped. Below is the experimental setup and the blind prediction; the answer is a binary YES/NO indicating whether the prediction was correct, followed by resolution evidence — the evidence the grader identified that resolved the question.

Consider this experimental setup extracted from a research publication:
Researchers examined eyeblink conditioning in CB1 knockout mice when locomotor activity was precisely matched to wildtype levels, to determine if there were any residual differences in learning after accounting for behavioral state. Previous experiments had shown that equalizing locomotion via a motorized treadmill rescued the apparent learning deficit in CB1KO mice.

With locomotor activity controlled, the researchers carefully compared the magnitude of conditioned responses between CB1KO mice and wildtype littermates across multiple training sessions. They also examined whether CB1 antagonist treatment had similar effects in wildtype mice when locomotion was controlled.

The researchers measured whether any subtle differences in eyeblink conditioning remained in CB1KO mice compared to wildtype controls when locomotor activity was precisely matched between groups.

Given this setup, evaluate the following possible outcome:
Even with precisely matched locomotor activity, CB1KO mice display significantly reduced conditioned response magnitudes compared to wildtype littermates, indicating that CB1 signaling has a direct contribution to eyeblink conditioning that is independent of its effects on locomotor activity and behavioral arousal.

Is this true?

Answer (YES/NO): NO